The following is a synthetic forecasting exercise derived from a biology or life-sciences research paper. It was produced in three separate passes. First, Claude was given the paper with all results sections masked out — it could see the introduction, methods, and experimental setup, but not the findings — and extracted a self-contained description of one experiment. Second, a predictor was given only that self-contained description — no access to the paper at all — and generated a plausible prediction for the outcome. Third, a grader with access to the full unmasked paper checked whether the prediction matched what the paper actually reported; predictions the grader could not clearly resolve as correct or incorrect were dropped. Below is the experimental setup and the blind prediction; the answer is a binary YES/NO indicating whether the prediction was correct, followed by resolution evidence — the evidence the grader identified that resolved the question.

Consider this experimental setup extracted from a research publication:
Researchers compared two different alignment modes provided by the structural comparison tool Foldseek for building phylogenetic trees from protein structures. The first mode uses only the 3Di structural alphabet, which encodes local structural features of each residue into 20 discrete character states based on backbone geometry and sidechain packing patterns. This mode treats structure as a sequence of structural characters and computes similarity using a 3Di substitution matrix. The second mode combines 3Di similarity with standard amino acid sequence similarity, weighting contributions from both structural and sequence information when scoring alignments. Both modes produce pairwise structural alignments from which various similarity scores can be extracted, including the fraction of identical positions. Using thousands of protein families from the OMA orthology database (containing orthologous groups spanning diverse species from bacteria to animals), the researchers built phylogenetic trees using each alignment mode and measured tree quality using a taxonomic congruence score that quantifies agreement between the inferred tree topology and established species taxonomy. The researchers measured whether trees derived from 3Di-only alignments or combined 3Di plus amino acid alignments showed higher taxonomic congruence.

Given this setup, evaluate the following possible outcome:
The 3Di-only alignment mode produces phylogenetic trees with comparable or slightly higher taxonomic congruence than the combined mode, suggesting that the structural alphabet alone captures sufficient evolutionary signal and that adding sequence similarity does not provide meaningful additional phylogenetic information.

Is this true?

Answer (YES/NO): NO